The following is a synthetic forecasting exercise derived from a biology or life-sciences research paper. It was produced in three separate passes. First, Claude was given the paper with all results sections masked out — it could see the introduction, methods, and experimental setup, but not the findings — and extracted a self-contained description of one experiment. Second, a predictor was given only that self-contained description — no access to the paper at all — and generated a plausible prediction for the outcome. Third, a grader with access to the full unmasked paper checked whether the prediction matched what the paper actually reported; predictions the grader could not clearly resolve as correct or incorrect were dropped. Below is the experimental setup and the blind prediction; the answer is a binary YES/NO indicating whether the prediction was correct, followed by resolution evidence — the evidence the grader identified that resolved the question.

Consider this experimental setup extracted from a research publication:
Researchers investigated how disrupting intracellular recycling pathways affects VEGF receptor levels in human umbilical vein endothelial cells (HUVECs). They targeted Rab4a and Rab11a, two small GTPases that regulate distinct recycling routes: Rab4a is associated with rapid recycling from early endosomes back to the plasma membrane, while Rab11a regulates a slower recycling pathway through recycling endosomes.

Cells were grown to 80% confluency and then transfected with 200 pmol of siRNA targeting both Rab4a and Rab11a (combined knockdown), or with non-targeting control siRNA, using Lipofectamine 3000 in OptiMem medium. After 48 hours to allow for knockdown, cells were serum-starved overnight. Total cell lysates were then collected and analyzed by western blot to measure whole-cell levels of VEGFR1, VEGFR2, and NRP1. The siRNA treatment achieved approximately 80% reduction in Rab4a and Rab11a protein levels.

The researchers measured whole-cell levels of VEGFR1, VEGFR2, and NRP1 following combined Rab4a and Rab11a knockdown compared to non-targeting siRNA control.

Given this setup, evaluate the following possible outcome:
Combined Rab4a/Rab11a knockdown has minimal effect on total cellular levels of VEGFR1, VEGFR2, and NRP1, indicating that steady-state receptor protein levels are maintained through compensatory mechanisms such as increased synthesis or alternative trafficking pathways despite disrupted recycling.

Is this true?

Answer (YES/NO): YES